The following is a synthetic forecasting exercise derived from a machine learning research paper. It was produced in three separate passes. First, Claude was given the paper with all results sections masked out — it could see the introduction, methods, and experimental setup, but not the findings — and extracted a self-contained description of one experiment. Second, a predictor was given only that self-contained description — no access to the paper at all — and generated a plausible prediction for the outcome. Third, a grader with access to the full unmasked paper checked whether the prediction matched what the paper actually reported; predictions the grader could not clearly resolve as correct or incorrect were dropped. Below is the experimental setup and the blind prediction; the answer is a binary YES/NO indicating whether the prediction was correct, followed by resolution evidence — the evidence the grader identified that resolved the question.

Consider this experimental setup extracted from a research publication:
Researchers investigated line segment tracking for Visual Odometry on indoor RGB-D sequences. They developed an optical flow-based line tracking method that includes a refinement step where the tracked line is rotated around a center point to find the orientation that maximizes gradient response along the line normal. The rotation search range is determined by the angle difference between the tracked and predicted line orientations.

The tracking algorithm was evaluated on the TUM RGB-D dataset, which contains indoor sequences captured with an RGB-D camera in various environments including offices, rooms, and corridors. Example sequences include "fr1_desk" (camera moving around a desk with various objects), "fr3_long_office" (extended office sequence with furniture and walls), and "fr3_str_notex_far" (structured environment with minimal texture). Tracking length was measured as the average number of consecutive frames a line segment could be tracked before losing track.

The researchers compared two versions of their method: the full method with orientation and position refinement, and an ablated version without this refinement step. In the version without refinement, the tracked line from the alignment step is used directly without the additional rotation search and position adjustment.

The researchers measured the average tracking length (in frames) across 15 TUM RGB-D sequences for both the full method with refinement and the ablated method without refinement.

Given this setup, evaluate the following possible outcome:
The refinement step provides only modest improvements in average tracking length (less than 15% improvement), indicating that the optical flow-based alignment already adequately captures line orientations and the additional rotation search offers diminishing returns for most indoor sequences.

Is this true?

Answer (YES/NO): YES